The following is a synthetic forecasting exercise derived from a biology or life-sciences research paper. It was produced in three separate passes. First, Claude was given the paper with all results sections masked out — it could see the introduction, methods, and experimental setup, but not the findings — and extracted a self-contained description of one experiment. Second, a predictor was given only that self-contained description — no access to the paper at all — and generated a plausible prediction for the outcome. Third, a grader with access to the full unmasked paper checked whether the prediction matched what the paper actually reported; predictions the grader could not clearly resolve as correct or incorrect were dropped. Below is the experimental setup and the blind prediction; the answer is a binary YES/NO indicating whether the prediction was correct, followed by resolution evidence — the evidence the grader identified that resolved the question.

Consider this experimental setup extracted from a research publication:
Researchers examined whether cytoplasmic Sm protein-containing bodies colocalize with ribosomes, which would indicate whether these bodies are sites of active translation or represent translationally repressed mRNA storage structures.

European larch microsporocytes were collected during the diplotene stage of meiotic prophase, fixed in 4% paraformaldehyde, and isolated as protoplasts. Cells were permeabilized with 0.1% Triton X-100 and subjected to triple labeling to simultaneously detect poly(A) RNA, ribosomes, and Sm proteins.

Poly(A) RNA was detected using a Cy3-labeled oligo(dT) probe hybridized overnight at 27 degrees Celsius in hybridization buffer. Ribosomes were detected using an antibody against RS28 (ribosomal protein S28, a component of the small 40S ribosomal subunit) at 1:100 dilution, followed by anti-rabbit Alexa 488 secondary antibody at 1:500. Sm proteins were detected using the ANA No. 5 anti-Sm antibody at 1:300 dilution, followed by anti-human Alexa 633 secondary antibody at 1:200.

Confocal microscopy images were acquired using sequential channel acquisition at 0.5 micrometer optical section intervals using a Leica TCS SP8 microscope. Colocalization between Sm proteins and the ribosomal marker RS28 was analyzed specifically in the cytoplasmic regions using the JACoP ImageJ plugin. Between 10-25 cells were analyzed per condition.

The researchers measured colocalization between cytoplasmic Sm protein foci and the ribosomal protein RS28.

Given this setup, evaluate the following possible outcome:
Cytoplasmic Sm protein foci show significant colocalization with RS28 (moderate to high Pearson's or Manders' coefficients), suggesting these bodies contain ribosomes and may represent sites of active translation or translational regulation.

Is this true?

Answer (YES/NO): NO